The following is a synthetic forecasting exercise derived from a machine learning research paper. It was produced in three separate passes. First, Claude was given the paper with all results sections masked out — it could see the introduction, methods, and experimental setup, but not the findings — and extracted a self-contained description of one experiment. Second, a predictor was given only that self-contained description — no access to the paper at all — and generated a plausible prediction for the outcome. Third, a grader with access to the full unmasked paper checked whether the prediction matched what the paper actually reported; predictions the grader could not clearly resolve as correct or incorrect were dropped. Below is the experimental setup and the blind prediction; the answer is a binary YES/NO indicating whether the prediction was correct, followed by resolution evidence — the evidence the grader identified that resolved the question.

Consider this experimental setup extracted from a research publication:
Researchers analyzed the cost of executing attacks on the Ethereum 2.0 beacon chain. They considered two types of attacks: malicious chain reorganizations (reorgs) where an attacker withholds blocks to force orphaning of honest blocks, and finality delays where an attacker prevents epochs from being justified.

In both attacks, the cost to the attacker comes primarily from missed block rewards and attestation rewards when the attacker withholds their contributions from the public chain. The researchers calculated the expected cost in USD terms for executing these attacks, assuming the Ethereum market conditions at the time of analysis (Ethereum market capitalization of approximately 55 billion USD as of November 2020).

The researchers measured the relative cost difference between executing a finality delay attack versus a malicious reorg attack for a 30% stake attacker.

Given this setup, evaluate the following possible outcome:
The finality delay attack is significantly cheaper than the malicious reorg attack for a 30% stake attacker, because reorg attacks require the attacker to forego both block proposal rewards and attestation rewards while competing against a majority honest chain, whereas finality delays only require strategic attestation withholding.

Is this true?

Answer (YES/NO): NO